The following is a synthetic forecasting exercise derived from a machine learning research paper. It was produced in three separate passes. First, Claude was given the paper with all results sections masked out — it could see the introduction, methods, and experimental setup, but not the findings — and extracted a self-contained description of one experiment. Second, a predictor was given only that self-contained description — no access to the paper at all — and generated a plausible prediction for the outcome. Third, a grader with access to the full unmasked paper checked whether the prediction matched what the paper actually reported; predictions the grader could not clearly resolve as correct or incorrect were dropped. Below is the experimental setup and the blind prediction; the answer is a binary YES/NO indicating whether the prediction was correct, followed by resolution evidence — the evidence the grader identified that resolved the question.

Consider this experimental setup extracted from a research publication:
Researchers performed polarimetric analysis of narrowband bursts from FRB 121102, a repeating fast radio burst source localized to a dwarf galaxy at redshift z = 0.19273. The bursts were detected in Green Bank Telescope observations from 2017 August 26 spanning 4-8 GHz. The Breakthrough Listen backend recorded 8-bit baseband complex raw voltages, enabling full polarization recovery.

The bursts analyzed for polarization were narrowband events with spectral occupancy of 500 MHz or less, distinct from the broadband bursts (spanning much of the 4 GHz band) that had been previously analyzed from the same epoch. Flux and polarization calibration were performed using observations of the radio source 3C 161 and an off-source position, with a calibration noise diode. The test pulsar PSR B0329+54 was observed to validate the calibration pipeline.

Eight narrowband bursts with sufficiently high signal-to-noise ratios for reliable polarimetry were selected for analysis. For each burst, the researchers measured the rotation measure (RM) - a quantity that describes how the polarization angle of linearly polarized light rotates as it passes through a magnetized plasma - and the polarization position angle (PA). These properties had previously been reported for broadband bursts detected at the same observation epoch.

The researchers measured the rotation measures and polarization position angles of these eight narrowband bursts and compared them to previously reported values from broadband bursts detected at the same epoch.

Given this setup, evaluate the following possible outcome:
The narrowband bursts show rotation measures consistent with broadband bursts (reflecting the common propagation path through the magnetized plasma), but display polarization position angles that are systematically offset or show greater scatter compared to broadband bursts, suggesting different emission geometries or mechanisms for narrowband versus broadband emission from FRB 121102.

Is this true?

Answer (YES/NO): NO